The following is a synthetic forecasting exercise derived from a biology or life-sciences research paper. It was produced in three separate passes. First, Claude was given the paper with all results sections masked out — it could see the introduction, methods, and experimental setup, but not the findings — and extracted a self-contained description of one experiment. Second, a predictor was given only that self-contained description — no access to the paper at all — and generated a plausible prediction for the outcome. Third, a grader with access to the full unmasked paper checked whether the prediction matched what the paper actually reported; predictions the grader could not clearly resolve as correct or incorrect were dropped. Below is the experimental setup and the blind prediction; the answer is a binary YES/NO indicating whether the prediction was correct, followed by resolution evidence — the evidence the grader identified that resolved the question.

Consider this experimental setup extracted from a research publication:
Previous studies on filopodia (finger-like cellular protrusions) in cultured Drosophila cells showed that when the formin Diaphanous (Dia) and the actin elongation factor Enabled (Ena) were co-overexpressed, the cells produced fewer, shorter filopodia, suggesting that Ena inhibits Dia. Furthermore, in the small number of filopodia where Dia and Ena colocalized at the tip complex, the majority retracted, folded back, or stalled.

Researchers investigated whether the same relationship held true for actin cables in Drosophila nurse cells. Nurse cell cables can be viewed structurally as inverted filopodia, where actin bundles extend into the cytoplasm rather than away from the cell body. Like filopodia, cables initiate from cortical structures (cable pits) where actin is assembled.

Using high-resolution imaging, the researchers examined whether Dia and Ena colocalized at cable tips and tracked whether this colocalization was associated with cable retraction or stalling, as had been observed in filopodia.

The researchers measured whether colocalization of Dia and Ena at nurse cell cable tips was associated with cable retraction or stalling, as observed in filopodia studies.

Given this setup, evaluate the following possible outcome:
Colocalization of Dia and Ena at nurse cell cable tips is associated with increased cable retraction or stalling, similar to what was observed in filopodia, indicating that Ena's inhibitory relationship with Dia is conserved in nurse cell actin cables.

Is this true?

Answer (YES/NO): NO